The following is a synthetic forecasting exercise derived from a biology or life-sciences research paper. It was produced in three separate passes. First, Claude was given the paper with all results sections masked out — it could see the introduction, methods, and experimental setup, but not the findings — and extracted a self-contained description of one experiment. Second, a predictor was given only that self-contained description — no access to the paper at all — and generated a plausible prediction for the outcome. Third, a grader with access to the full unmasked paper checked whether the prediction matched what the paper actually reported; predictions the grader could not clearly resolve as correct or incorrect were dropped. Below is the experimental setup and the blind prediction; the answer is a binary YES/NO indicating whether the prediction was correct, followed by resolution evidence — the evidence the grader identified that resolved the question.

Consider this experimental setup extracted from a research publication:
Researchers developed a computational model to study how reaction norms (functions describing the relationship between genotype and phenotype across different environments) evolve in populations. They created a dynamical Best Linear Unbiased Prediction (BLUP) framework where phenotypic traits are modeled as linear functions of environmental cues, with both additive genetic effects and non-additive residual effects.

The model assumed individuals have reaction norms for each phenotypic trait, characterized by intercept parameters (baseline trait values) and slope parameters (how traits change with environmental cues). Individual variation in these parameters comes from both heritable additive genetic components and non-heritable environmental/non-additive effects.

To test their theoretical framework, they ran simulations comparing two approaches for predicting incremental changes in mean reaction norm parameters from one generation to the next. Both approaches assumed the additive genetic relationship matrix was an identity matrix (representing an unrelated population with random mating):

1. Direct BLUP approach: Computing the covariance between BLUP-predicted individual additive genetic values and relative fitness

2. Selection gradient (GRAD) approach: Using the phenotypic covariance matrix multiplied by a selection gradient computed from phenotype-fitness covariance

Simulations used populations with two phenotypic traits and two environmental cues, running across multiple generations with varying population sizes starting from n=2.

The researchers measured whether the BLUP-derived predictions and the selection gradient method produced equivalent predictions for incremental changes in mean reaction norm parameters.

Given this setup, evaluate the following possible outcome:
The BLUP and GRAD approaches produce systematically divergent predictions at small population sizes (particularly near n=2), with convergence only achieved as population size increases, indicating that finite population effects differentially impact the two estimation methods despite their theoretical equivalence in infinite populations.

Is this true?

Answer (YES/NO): NO